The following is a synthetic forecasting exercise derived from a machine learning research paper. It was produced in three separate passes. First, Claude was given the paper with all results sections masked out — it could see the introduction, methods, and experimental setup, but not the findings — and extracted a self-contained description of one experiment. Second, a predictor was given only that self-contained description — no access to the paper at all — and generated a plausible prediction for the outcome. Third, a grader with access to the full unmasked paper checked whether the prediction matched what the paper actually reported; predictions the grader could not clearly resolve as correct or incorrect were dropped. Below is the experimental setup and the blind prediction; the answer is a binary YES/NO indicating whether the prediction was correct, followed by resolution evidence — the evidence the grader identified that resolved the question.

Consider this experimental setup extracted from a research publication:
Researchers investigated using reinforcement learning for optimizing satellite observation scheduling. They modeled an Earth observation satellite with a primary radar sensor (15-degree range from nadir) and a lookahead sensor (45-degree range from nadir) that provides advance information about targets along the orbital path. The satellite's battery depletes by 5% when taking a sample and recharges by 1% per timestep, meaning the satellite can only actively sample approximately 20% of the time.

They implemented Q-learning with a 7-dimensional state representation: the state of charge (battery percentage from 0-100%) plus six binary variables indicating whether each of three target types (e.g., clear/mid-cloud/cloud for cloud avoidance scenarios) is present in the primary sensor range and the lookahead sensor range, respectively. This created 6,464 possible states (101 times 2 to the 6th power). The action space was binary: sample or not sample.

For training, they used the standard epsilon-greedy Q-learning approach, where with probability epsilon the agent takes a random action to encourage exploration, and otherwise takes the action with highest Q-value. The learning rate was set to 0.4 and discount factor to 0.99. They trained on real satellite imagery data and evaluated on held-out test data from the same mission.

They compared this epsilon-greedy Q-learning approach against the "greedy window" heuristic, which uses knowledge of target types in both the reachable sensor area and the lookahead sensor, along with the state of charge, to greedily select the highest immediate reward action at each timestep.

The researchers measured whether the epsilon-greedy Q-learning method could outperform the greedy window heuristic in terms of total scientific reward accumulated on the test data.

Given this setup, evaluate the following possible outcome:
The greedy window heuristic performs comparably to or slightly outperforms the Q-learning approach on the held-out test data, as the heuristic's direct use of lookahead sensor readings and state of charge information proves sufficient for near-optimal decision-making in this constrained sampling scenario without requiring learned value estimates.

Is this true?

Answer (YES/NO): YES